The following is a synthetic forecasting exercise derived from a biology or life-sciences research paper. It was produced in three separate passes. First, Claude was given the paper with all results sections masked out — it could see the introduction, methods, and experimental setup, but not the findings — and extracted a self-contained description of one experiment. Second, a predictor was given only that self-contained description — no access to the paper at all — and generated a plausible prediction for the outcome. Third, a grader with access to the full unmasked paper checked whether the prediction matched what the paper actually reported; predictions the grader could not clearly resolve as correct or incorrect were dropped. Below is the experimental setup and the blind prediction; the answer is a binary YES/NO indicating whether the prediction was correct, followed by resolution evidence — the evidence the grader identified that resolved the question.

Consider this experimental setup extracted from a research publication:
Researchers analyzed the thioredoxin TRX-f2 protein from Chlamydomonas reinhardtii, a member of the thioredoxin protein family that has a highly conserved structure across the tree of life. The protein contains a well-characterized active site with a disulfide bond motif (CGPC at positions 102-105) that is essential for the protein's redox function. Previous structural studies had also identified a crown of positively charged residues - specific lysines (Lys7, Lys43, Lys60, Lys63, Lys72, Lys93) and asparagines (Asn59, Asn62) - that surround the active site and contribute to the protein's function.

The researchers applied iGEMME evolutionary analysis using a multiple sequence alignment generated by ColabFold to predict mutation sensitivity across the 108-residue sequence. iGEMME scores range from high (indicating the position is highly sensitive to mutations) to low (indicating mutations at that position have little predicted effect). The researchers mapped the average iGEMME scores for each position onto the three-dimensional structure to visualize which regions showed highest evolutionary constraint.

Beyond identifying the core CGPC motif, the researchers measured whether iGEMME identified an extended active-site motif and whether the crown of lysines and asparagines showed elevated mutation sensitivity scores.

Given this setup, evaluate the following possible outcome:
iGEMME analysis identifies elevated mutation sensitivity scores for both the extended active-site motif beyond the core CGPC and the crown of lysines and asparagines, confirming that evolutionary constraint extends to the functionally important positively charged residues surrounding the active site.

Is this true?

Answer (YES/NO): YES